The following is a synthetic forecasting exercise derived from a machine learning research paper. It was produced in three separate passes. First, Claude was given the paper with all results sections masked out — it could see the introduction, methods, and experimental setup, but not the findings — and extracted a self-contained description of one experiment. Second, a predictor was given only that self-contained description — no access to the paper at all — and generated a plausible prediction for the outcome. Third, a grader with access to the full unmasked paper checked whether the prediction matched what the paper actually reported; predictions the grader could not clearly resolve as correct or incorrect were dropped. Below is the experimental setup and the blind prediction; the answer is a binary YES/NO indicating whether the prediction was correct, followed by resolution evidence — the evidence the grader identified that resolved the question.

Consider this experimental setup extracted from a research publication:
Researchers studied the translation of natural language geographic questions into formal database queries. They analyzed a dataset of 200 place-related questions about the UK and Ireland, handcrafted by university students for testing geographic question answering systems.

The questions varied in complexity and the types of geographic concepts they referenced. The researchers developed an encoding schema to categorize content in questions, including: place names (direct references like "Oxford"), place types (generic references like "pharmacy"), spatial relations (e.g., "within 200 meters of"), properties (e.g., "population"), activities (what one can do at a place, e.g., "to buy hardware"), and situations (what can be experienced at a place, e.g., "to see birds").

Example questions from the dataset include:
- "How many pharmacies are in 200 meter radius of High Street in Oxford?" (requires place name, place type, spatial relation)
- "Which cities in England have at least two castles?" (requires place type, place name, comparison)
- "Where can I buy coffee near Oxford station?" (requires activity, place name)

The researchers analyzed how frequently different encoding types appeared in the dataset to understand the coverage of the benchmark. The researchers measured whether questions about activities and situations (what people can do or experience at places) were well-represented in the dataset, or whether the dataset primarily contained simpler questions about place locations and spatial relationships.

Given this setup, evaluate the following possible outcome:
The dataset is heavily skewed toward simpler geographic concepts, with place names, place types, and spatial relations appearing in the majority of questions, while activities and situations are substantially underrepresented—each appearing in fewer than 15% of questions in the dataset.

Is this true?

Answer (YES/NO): NO